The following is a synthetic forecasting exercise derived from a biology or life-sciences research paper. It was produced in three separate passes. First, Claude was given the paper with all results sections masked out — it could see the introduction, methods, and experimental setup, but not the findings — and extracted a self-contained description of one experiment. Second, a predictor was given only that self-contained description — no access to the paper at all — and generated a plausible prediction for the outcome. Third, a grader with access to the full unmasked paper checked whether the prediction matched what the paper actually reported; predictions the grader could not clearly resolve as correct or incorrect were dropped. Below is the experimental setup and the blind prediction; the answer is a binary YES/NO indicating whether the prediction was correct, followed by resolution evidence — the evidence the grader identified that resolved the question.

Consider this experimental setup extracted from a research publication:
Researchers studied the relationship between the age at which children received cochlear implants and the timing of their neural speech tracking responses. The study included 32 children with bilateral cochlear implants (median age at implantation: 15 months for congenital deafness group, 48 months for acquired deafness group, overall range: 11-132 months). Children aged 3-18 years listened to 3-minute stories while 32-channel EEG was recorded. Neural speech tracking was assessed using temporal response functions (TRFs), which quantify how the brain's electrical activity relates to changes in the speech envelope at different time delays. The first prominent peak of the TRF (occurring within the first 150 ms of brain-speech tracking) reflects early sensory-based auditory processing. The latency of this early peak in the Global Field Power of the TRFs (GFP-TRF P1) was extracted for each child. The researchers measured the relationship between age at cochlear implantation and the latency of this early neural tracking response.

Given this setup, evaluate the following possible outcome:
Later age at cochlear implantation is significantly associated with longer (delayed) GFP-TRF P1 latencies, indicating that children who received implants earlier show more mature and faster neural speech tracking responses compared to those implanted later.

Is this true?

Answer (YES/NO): YES